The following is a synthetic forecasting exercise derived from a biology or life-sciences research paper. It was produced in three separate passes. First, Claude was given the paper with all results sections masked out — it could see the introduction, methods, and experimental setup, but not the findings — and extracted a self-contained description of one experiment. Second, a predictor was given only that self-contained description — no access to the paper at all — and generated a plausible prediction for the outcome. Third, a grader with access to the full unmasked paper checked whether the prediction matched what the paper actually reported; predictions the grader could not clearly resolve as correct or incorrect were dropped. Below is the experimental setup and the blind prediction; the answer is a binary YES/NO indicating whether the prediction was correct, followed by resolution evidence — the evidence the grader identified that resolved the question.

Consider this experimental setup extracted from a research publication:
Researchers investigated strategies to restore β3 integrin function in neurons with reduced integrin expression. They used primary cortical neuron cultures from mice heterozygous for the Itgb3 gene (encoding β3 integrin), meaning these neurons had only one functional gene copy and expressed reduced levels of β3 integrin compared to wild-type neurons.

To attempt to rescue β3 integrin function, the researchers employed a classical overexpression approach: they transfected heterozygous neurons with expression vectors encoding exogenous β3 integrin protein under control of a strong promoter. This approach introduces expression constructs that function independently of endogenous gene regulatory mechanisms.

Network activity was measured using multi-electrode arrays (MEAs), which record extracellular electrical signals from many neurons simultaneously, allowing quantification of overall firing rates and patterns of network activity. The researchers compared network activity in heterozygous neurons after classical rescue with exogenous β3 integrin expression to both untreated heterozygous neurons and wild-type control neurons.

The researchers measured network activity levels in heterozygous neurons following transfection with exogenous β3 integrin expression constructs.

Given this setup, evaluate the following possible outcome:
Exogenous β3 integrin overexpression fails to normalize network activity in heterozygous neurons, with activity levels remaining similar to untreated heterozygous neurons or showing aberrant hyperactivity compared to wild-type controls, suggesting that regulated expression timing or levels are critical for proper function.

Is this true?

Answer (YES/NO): YES